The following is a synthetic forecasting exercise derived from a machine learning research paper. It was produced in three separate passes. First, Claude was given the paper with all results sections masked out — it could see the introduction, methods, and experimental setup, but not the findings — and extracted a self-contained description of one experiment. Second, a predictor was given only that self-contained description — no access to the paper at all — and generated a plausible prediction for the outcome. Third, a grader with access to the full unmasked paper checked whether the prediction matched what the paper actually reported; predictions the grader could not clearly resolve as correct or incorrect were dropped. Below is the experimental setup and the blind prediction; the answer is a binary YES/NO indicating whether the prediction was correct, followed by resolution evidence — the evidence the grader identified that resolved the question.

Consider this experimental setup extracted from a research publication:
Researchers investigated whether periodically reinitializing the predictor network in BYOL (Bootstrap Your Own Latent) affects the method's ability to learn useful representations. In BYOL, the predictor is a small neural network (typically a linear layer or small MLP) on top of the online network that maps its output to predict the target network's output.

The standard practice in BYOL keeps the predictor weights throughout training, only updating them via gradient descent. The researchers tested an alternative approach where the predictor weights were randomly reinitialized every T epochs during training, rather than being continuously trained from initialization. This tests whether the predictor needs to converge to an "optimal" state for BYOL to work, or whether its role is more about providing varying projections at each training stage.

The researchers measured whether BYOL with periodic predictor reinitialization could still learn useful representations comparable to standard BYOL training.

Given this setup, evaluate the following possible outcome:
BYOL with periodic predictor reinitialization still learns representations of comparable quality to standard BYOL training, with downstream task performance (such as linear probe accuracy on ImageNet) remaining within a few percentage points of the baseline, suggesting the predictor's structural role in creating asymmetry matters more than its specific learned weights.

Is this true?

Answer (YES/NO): YES